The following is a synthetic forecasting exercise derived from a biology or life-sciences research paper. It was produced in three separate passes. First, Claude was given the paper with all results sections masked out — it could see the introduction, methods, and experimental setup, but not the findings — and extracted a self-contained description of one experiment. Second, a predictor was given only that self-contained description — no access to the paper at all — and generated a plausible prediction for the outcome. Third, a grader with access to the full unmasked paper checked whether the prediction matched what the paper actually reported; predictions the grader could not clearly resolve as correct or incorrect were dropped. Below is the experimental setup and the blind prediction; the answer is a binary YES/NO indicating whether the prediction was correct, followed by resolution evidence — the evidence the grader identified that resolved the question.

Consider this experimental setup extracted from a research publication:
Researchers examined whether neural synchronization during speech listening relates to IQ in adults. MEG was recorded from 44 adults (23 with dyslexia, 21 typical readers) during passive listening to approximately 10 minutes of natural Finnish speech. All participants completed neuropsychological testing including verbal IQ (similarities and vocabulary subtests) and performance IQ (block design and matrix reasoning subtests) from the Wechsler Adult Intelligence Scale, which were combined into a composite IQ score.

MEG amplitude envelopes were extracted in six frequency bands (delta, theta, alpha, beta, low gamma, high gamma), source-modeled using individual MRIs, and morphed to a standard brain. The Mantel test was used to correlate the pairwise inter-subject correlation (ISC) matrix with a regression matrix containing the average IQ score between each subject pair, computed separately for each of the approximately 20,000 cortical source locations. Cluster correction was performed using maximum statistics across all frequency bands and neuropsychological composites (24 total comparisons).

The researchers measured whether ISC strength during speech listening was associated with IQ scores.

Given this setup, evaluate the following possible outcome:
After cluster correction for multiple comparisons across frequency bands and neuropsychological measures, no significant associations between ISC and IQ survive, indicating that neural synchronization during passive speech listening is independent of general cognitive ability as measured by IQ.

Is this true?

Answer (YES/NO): NO